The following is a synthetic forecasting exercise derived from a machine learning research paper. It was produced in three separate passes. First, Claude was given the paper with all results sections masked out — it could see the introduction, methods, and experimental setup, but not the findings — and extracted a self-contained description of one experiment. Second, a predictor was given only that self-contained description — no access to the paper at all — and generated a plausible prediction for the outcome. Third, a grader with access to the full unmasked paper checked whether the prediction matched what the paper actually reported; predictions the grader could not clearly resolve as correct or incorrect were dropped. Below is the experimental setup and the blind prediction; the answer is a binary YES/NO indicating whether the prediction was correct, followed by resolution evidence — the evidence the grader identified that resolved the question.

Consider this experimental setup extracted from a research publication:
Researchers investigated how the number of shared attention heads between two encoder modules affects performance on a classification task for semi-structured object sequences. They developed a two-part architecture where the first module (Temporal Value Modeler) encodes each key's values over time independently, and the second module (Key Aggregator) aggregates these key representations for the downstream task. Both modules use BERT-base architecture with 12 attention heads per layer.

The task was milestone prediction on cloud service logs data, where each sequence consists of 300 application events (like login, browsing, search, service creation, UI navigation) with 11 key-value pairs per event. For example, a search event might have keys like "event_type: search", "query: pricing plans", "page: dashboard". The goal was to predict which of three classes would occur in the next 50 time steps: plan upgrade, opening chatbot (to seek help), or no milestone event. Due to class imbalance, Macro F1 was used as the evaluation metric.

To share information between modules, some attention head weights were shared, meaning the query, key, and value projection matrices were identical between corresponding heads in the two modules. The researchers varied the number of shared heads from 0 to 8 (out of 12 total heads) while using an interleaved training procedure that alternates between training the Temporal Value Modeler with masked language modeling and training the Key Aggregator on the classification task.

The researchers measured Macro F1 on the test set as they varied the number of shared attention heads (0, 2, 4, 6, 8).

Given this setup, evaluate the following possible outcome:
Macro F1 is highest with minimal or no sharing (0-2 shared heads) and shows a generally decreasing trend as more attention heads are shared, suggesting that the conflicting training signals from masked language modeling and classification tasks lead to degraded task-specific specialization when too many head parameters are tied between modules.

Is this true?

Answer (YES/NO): NO